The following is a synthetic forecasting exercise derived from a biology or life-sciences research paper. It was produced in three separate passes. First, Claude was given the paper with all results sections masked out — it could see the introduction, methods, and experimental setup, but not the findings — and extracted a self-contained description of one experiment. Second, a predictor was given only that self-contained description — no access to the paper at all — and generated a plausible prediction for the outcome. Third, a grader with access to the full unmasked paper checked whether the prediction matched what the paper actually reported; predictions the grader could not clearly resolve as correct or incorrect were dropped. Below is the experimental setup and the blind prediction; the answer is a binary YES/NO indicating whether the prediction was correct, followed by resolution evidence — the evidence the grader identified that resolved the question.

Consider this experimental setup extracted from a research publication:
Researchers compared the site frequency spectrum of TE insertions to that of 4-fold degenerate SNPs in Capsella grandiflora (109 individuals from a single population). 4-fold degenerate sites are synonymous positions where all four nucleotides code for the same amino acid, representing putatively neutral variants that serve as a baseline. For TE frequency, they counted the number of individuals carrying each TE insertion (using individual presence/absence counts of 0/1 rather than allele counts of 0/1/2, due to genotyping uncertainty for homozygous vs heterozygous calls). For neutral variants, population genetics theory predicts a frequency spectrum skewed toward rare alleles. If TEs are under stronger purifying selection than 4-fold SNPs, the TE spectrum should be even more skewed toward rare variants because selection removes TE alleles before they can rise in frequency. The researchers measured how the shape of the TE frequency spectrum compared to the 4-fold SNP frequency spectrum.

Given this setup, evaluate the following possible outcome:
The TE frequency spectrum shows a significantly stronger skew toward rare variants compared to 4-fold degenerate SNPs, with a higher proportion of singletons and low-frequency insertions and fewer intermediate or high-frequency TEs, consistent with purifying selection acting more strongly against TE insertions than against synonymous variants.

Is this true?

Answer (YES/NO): YES